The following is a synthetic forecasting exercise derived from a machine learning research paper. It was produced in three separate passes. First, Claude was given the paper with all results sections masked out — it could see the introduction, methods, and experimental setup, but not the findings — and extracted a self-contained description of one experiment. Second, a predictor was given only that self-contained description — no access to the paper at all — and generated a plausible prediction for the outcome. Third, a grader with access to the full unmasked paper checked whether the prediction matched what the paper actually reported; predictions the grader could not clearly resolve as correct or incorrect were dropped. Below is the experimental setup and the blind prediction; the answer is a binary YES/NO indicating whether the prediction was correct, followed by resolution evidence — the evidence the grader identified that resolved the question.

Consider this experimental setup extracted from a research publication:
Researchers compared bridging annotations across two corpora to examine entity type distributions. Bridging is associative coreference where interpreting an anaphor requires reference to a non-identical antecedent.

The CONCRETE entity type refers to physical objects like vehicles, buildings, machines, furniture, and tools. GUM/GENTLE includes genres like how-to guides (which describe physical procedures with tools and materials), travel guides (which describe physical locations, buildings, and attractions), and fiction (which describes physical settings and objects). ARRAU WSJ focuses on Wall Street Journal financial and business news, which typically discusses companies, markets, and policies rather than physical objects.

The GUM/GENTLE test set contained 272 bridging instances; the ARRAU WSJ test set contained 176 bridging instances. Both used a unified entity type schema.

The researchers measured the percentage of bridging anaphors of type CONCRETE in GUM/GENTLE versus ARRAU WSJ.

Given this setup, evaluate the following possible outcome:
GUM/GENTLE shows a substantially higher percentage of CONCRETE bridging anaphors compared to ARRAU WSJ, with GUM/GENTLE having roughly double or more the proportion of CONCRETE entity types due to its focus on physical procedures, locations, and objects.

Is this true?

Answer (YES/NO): NO